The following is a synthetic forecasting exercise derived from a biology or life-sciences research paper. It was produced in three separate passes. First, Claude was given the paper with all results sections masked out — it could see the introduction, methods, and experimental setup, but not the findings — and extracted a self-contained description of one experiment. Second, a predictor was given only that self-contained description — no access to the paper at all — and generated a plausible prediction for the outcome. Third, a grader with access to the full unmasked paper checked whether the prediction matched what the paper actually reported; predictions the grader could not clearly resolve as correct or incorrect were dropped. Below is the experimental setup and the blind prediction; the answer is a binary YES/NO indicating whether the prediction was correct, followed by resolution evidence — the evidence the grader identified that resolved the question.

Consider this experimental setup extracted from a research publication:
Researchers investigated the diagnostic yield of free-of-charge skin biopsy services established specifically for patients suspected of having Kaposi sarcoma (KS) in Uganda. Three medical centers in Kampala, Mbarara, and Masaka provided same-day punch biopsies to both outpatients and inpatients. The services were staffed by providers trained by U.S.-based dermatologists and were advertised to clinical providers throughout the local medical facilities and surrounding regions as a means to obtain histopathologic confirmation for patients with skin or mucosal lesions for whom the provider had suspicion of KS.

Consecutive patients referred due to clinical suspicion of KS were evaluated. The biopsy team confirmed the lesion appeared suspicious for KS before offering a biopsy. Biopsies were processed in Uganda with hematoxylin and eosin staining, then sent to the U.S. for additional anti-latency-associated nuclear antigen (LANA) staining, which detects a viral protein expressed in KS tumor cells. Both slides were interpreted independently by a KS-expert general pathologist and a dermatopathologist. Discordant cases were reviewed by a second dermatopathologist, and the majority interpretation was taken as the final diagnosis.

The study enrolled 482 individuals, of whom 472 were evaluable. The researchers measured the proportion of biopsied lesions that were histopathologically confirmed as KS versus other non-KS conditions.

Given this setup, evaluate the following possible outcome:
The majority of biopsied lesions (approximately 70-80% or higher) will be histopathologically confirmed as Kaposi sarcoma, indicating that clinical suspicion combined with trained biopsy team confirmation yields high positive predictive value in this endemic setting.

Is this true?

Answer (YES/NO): YES